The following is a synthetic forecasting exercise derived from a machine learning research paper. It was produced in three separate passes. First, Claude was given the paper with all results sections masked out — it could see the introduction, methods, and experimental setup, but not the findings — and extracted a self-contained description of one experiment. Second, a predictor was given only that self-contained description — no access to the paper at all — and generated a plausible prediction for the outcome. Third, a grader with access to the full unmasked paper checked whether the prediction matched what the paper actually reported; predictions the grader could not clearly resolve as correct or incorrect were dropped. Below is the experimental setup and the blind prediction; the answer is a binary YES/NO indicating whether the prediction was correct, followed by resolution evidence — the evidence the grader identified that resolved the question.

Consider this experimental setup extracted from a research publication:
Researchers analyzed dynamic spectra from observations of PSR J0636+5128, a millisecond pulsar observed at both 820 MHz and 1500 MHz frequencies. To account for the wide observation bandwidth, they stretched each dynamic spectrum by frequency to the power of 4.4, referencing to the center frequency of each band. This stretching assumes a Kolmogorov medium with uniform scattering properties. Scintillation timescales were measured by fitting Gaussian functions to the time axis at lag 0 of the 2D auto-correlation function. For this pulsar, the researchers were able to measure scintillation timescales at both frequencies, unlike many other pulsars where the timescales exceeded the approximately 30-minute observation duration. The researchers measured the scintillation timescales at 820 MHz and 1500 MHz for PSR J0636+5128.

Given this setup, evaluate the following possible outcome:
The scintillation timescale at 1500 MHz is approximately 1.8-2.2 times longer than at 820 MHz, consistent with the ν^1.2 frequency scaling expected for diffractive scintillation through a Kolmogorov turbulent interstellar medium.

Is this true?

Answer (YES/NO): NO